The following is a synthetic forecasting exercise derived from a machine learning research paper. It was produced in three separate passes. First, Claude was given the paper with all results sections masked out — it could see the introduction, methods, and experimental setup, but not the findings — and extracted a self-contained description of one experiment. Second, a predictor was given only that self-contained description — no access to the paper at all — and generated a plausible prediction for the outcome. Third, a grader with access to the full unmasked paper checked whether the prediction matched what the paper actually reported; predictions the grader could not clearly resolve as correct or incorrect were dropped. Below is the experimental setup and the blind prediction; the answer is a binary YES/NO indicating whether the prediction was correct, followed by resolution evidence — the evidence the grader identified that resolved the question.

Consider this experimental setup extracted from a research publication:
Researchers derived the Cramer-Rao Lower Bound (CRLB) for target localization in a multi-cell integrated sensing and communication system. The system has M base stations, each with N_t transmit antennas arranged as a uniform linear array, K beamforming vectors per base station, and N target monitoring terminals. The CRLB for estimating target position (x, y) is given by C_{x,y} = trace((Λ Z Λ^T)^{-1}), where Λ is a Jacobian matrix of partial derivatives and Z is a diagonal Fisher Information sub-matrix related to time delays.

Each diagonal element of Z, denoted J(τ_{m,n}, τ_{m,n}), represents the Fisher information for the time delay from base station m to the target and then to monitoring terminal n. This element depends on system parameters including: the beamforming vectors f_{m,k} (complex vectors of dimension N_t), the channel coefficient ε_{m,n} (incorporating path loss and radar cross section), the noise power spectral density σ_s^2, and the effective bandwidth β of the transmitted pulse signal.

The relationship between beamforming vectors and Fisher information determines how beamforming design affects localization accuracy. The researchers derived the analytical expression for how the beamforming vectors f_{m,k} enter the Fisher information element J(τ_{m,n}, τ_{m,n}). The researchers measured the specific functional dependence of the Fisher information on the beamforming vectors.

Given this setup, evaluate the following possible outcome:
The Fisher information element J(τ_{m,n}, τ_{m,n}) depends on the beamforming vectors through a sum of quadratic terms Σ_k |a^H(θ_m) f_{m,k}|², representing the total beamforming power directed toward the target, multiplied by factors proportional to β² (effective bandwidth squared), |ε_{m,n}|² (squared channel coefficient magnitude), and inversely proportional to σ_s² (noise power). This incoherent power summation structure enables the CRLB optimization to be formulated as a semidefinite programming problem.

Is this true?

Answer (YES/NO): YES